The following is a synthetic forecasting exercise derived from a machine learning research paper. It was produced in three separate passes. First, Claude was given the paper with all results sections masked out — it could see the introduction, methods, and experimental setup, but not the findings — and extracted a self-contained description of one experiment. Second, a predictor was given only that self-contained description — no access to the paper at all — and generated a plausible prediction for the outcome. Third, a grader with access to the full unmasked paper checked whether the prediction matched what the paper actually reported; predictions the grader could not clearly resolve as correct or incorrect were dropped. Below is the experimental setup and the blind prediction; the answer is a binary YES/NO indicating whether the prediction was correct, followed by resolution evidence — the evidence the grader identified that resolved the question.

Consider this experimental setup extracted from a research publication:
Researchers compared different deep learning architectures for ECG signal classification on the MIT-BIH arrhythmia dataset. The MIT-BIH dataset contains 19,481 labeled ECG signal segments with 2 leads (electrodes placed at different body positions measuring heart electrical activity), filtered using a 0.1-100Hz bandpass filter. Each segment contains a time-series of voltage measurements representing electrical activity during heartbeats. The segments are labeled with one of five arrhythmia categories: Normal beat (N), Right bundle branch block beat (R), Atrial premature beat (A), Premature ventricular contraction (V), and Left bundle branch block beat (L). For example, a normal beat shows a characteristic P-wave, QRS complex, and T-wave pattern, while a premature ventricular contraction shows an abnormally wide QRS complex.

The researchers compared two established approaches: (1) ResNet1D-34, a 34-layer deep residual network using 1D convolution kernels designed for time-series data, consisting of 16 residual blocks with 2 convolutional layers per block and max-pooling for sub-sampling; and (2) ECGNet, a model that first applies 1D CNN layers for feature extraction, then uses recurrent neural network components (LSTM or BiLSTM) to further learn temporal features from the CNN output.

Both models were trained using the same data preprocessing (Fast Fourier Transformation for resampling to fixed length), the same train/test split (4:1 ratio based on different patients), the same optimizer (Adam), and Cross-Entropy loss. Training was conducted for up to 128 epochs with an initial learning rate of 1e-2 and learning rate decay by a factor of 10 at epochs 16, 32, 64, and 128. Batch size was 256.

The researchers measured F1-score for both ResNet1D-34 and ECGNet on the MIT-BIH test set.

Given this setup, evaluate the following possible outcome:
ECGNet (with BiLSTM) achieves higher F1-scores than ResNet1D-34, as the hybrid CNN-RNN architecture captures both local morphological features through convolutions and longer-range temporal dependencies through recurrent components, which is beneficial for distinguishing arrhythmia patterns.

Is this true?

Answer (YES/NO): NO